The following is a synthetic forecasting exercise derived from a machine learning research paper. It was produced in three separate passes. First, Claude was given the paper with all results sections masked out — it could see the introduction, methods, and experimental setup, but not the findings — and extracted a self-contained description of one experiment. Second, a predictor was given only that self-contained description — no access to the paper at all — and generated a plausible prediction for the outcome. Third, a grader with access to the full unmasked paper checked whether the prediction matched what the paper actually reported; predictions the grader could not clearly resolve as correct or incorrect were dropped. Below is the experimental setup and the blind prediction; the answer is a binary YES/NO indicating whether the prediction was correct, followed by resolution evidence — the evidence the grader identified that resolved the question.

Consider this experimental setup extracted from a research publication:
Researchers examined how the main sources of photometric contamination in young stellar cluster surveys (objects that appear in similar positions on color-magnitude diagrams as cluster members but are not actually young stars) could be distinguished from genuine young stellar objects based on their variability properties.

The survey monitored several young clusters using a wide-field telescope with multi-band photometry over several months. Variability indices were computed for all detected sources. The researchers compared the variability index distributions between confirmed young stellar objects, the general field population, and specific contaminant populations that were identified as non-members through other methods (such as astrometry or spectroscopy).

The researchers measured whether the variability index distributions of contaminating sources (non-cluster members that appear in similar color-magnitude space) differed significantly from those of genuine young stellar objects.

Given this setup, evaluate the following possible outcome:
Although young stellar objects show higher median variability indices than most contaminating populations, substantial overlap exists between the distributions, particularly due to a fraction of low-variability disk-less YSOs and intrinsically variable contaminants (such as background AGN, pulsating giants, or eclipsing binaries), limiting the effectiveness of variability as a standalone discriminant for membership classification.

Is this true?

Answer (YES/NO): YES